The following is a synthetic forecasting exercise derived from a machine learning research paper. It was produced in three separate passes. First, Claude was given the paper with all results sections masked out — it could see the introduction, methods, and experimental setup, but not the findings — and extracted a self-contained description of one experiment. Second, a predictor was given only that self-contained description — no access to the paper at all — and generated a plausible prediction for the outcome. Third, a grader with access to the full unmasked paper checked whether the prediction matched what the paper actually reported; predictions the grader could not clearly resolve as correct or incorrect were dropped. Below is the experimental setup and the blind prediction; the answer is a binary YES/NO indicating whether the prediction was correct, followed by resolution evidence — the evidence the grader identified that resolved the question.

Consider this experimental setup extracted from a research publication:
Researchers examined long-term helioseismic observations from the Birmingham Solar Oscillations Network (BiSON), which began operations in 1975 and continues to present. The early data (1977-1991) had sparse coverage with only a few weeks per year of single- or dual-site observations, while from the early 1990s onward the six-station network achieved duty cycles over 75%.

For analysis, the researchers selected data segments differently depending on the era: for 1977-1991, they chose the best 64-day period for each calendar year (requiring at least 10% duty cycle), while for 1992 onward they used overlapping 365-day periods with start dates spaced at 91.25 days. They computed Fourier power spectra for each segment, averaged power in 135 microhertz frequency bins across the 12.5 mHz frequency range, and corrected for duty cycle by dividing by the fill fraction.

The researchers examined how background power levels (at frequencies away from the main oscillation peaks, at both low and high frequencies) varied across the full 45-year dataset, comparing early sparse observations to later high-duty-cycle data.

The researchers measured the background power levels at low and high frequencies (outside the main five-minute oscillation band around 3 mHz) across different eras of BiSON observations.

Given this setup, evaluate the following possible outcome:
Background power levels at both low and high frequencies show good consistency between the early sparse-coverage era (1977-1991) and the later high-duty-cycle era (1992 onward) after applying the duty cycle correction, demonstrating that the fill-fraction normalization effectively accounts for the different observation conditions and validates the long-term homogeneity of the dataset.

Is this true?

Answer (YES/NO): NO